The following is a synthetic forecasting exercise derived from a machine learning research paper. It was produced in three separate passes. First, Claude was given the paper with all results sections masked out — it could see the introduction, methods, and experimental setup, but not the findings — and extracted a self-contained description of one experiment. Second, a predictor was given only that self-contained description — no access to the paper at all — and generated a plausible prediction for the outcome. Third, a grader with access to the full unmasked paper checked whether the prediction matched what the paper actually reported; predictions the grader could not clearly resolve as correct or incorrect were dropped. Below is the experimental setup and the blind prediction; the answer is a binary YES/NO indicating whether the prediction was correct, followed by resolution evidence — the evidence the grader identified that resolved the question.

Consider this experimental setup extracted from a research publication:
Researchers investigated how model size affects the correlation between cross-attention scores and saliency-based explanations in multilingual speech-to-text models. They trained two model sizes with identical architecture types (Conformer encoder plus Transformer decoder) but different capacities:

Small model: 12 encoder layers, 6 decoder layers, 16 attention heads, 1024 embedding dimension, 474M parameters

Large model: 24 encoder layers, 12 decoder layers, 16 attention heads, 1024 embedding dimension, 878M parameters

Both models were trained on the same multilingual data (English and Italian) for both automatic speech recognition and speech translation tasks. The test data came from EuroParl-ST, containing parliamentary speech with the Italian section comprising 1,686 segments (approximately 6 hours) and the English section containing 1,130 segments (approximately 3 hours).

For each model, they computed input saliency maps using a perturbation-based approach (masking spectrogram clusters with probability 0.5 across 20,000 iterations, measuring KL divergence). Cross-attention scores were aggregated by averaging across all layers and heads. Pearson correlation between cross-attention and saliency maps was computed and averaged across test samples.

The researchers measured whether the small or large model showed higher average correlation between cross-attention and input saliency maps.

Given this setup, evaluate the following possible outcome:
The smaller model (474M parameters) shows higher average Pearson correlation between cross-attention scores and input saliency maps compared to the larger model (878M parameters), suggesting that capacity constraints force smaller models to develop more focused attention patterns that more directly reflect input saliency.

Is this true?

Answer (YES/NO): NO